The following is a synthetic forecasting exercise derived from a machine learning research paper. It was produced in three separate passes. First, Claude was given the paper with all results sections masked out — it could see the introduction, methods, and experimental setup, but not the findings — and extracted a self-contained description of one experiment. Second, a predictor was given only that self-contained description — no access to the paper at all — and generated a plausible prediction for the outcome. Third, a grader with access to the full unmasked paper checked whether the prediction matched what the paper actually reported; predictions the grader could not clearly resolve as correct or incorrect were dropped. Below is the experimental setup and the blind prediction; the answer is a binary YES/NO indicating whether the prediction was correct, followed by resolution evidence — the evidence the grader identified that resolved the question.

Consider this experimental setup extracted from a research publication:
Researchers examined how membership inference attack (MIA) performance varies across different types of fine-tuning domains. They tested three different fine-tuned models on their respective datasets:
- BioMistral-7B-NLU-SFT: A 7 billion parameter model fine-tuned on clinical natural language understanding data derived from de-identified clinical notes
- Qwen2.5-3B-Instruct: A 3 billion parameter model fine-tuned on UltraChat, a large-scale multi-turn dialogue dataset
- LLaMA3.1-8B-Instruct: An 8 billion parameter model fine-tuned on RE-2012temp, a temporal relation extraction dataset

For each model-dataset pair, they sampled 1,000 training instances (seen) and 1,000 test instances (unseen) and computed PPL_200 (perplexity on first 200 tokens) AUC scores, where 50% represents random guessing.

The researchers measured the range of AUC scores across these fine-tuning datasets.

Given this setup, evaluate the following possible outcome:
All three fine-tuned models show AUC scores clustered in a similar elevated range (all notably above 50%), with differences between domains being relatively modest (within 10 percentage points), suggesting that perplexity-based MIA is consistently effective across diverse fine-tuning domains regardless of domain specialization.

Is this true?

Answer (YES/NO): NO